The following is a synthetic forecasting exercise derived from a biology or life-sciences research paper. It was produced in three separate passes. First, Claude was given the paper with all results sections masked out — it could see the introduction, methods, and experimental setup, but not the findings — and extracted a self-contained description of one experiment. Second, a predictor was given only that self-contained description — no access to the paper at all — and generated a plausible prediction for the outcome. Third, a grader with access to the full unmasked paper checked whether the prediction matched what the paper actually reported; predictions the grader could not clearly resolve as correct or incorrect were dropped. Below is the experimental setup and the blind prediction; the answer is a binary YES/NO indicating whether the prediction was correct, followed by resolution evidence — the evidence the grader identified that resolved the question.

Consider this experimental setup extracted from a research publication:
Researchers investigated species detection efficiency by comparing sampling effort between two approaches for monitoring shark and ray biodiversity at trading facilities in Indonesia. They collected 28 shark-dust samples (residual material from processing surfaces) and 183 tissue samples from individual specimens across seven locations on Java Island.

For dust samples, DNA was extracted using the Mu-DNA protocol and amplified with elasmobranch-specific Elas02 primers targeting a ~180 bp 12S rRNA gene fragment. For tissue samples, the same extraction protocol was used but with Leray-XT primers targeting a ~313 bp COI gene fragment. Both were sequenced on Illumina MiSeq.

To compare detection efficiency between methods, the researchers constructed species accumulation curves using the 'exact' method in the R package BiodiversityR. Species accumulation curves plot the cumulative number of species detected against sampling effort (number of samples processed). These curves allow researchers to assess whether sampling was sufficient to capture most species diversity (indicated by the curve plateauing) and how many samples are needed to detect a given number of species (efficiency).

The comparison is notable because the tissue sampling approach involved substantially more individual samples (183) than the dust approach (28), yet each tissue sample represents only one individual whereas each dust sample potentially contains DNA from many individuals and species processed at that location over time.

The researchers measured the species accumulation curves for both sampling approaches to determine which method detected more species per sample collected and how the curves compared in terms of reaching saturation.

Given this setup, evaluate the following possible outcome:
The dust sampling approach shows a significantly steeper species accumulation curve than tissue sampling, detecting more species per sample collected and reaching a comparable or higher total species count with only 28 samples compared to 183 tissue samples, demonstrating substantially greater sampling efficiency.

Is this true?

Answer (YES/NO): YES